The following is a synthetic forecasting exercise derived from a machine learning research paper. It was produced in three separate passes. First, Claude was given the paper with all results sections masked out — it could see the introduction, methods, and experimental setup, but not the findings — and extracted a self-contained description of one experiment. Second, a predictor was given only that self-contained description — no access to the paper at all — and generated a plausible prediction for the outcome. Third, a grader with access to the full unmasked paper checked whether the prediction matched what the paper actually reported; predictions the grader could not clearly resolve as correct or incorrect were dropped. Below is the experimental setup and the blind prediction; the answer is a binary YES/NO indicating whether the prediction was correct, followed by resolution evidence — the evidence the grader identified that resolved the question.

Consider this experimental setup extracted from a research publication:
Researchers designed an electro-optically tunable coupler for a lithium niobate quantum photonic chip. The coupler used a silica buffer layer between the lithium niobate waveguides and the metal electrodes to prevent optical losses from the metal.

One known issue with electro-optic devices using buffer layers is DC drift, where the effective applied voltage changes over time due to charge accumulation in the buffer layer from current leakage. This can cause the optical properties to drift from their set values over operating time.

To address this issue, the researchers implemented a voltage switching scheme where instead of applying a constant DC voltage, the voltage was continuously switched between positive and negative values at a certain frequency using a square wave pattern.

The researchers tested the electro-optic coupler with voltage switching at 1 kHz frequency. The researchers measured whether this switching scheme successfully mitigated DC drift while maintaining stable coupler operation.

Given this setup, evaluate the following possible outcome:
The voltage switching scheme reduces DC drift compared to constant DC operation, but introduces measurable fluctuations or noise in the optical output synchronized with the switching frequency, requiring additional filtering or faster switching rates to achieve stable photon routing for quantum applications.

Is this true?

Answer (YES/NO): NO